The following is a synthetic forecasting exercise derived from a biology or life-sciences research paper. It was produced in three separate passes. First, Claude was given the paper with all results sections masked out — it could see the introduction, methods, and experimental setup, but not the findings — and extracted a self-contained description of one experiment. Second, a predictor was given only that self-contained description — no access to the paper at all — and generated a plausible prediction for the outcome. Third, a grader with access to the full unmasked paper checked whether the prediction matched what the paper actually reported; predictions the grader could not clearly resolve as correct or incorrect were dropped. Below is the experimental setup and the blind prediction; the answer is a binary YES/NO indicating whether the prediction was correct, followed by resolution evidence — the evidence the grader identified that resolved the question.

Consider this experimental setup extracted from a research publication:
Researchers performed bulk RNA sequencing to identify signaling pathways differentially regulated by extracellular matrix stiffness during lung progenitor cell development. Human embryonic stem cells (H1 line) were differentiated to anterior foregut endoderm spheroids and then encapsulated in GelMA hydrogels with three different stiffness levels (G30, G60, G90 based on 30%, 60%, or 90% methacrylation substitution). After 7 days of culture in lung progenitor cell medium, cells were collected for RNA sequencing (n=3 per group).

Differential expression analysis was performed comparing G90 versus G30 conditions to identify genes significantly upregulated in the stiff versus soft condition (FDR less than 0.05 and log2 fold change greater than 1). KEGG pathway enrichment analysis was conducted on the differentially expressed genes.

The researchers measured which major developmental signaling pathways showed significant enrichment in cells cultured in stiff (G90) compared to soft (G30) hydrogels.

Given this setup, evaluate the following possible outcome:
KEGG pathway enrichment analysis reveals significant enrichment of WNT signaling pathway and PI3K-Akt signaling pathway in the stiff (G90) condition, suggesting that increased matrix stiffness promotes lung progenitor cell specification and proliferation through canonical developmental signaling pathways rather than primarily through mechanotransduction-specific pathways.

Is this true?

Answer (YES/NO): NO